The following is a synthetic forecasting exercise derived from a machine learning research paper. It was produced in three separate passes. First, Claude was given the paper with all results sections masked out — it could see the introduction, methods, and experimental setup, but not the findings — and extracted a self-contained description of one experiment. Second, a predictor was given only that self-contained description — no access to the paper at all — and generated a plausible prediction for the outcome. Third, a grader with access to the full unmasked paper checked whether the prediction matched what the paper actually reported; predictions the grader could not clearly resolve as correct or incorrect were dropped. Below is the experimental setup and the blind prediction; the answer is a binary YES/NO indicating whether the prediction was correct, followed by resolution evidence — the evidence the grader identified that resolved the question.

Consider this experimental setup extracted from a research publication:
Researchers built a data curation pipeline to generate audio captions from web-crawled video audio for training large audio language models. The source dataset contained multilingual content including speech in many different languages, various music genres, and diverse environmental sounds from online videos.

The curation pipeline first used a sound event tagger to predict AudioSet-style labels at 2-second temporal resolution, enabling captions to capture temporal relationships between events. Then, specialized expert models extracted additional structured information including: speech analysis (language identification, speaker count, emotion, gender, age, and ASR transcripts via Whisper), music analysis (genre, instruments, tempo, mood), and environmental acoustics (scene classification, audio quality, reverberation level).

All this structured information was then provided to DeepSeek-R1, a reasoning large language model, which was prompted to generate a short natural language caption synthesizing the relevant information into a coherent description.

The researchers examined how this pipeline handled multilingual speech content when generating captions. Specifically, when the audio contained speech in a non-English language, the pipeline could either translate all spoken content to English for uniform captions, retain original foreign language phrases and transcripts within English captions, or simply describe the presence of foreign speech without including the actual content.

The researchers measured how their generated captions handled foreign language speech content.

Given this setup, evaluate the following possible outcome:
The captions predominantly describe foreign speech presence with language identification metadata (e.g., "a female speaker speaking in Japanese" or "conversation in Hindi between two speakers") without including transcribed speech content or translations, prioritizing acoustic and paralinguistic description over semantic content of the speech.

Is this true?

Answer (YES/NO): NO